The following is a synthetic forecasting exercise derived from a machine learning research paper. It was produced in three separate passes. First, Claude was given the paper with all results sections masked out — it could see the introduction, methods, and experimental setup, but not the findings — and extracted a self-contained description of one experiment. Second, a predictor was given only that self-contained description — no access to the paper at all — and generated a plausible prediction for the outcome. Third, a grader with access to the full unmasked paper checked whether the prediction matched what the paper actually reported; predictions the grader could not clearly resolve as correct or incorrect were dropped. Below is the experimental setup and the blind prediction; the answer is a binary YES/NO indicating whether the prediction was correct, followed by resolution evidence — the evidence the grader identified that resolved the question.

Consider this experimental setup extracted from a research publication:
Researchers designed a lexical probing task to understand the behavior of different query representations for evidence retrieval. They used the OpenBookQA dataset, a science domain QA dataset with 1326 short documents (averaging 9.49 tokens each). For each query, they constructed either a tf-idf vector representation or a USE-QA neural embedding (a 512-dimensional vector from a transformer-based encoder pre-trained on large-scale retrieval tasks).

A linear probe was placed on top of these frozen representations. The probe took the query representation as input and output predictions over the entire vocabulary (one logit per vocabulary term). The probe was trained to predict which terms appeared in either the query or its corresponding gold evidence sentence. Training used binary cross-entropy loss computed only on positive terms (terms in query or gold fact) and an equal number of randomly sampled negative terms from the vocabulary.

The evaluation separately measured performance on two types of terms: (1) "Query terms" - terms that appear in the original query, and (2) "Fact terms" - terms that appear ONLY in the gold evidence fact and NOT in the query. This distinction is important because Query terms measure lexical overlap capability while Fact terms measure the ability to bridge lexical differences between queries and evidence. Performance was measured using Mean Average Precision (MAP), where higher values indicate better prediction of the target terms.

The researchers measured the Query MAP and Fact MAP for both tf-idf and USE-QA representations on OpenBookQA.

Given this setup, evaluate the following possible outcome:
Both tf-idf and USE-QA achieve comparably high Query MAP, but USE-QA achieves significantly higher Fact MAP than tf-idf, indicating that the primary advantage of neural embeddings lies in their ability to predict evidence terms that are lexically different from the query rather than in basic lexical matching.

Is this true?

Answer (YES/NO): NO